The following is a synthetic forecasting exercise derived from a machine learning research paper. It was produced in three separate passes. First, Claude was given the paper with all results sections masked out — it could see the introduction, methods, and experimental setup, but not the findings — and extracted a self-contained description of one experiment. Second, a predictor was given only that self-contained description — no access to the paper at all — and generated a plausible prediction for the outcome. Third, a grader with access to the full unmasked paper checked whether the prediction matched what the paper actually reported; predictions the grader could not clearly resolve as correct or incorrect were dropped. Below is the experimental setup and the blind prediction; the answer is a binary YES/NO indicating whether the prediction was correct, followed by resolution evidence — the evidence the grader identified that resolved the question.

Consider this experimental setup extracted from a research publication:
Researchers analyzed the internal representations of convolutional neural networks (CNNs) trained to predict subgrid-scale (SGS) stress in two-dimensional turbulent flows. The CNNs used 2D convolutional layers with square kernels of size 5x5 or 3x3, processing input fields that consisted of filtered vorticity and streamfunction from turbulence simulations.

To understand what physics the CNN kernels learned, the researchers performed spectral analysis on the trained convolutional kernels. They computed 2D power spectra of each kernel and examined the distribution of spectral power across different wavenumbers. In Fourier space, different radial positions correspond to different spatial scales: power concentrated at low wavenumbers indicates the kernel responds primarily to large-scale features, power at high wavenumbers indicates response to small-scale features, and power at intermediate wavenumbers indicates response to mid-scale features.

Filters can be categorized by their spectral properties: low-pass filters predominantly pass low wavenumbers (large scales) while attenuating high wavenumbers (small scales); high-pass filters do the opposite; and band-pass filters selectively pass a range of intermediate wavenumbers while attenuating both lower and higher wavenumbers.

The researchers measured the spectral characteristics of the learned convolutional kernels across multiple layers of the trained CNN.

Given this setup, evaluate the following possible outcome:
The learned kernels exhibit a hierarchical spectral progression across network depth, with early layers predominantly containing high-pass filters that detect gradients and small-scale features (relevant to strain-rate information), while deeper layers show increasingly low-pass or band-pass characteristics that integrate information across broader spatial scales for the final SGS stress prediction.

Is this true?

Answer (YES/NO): NO